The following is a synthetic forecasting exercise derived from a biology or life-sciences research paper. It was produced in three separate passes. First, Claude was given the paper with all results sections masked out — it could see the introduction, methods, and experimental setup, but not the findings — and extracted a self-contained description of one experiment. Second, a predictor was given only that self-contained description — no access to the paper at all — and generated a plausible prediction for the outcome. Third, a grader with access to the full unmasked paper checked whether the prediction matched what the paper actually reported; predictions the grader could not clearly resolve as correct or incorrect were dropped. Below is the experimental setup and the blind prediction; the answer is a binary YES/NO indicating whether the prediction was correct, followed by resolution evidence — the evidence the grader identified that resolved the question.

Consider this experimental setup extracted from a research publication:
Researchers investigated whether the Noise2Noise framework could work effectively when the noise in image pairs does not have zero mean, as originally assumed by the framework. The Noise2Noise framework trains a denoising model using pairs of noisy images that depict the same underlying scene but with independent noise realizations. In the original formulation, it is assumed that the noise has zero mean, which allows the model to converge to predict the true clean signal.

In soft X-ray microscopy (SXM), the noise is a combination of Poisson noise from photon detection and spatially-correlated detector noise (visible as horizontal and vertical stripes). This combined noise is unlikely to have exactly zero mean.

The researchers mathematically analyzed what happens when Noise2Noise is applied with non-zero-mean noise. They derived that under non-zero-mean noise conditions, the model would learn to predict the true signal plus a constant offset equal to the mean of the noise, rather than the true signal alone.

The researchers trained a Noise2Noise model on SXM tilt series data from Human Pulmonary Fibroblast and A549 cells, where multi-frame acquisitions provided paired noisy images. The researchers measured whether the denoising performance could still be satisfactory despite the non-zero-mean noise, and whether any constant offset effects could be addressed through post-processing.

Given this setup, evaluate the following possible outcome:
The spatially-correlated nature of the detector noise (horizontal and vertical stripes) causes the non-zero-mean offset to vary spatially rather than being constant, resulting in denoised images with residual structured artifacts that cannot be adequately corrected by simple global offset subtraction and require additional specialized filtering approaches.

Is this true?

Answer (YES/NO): NO